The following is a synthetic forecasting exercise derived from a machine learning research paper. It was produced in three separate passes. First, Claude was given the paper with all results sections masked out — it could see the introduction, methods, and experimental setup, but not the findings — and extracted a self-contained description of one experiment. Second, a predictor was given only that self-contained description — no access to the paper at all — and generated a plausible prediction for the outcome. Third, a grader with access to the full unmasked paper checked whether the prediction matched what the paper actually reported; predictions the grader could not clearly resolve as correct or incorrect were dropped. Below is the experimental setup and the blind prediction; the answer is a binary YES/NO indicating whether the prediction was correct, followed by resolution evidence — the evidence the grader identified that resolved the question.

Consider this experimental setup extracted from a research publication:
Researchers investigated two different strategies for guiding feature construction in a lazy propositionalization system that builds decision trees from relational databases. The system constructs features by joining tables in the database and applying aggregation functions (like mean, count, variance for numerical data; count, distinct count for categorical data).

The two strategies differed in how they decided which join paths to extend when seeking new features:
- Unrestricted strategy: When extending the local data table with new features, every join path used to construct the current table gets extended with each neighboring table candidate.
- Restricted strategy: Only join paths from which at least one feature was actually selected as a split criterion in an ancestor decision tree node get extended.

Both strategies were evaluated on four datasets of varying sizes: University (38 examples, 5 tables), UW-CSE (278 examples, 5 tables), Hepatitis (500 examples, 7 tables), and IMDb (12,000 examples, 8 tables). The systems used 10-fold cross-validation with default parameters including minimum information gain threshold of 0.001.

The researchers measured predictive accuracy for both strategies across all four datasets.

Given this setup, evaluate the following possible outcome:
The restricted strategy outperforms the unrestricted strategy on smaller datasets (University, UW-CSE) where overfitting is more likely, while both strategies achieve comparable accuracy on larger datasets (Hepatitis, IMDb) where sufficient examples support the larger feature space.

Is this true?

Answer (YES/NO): NO